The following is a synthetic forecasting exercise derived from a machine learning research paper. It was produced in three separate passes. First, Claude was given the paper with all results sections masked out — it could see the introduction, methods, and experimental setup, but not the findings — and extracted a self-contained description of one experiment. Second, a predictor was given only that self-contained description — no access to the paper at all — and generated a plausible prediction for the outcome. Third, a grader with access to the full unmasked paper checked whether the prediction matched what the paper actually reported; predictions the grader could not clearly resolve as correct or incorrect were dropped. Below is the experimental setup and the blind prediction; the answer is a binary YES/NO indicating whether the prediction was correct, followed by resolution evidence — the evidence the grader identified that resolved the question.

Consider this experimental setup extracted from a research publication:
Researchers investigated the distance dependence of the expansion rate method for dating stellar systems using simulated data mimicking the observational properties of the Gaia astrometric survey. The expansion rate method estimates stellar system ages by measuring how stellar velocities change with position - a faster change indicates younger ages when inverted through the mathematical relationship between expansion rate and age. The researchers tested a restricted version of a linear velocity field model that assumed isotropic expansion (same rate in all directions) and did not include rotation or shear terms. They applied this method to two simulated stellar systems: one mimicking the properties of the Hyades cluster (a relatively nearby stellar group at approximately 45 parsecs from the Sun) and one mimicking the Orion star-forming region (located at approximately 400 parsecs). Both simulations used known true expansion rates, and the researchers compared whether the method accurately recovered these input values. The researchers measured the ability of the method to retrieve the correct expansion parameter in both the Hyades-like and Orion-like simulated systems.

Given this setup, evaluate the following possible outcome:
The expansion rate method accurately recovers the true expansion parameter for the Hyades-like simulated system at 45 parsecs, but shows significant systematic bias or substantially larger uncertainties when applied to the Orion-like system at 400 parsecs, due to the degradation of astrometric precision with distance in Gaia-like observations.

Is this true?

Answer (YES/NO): YES